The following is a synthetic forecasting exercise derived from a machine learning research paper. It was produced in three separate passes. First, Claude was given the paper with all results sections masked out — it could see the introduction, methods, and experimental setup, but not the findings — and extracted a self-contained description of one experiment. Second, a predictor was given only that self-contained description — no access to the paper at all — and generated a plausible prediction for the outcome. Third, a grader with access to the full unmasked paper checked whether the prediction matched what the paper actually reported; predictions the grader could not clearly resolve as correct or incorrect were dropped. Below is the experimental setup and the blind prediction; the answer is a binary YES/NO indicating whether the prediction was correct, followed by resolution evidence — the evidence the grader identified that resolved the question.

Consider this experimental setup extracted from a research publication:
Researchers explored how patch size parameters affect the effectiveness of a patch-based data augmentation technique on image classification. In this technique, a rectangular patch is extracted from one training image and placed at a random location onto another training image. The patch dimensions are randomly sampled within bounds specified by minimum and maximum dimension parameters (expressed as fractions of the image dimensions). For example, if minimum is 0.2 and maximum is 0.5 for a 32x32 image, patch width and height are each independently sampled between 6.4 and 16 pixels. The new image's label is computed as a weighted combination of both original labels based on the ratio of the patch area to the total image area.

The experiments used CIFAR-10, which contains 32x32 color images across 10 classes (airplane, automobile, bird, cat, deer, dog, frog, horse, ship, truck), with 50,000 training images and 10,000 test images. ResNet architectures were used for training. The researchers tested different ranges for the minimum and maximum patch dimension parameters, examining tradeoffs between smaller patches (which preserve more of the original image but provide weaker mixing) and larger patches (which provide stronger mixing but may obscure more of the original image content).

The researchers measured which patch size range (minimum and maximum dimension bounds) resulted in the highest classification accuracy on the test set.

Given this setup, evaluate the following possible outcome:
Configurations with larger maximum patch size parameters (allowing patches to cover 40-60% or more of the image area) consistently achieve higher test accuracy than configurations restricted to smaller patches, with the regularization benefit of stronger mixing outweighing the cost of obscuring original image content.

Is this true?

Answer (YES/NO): NO